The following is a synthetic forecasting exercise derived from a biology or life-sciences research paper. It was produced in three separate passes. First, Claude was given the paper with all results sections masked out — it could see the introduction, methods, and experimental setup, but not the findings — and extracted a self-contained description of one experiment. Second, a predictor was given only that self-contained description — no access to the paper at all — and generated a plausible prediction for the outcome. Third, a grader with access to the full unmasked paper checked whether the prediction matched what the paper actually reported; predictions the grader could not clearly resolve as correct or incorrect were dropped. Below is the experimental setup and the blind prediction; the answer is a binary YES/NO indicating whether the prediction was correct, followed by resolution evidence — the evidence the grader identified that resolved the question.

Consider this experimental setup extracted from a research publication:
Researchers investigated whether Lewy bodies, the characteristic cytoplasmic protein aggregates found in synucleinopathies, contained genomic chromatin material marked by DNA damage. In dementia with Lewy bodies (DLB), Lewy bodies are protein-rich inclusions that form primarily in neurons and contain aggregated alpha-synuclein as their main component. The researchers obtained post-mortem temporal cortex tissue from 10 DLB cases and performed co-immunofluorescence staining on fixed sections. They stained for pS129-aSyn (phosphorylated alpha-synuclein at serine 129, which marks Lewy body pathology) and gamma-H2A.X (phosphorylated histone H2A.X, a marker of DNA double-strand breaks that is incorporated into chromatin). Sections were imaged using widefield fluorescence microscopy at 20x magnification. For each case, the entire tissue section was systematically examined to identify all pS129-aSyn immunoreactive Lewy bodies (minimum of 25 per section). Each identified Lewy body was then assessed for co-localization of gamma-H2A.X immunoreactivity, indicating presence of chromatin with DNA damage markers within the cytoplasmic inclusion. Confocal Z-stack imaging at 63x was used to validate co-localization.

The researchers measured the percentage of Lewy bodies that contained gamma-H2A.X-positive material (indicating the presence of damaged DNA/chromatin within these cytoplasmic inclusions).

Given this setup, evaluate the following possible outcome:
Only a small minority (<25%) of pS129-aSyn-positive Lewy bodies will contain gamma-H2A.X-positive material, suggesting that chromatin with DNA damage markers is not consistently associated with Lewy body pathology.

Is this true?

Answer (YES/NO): NO